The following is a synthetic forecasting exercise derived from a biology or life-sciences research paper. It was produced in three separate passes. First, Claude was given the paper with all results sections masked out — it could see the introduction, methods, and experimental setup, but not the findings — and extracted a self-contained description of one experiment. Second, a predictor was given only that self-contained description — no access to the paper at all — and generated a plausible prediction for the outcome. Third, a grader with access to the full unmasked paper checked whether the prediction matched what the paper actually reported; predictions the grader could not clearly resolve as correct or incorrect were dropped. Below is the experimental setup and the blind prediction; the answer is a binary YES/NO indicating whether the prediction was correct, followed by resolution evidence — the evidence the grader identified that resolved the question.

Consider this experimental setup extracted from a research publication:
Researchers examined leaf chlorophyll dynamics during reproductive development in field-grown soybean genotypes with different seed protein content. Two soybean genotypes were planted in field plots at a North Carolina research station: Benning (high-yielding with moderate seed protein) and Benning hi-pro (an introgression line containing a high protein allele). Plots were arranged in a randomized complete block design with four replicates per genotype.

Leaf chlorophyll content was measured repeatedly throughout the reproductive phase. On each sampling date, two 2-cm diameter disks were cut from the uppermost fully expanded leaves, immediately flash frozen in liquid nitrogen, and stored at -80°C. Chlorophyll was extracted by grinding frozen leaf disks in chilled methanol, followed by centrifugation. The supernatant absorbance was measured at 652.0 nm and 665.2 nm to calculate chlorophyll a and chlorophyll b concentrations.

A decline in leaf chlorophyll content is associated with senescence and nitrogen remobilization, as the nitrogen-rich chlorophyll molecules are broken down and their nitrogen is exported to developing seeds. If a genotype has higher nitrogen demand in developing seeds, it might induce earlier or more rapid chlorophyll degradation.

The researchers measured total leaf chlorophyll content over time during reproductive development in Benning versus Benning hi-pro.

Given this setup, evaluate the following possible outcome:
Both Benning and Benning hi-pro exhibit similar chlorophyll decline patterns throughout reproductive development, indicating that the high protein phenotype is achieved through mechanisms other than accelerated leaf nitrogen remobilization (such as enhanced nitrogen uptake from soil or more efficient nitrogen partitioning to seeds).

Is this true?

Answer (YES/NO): NO